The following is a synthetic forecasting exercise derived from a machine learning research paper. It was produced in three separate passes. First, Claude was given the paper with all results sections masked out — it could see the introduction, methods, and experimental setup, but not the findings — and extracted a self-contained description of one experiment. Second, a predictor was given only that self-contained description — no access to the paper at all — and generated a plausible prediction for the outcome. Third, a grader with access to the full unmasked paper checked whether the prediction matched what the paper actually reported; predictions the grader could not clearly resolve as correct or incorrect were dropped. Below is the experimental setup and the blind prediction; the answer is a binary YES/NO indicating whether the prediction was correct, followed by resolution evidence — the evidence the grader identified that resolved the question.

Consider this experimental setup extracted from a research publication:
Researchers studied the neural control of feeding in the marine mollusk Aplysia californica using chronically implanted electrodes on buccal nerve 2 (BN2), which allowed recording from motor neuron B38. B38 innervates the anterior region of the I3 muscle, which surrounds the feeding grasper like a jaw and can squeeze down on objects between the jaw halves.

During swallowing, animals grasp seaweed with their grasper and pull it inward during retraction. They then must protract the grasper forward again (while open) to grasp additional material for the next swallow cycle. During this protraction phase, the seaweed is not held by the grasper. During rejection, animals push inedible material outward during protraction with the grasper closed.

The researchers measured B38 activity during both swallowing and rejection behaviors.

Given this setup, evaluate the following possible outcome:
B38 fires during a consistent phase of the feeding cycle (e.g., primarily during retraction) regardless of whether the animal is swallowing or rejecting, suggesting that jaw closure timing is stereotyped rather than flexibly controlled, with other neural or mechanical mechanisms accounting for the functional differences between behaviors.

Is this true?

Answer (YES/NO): NO